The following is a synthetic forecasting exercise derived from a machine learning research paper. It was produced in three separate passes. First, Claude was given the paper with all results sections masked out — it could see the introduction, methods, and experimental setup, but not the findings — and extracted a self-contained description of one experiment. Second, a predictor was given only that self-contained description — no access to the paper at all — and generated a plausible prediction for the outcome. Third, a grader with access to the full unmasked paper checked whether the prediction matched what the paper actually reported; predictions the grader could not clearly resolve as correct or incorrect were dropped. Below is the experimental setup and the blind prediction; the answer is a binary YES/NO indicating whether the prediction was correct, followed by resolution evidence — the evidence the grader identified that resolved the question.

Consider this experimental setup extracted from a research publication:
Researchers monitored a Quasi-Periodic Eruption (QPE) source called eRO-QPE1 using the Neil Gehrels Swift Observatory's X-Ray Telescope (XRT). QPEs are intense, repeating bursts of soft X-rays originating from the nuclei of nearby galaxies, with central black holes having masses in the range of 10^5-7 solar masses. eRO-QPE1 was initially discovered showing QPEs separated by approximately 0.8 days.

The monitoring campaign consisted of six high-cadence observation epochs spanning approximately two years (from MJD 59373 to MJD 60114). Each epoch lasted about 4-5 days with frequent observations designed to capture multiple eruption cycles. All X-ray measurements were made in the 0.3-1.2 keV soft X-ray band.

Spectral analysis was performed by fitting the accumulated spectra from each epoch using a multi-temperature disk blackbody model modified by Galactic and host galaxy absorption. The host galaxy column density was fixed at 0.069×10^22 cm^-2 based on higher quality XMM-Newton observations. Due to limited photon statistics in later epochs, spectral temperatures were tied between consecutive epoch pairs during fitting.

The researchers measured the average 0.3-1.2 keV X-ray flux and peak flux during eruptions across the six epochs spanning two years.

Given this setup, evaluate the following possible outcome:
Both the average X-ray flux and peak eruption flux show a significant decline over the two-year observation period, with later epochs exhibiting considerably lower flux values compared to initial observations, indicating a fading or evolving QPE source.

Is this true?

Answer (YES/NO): YES